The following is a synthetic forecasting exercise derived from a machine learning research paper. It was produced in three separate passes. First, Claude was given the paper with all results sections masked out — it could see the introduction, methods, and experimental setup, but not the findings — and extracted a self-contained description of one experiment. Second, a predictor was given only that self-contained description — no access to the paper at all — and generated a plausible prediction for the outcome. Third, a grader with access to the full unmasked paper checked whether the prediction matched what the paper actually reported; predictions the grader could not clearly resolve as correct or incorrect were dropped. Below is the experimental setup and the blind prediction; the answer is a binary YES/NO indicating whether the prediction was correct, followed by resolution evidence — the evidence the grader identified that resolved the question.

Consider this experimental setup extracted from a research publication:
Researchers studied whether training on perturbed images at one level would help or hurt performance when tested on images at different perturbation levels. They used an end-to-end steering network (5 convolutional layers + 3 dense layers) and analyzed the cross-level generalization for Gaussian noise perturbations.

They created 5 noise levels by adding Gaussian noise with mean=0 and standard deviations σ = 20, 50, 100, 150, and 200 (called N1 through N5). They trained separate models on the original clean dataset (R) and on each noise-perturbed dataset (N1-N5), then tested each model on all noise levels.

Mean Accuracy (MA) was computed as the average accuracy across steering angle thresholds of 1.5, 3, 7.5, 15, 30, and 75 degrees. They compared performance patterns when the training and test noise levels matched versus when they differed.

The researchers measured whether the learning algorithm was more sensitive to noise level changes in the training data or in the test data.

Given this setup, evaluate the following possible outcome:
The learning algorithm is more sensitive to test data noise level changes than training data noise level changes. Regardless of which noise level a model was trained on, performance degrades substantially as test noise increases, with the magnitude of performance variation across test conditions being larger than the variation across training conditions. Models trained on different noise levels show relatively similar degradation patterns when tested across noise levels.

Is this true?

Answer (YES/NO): NO